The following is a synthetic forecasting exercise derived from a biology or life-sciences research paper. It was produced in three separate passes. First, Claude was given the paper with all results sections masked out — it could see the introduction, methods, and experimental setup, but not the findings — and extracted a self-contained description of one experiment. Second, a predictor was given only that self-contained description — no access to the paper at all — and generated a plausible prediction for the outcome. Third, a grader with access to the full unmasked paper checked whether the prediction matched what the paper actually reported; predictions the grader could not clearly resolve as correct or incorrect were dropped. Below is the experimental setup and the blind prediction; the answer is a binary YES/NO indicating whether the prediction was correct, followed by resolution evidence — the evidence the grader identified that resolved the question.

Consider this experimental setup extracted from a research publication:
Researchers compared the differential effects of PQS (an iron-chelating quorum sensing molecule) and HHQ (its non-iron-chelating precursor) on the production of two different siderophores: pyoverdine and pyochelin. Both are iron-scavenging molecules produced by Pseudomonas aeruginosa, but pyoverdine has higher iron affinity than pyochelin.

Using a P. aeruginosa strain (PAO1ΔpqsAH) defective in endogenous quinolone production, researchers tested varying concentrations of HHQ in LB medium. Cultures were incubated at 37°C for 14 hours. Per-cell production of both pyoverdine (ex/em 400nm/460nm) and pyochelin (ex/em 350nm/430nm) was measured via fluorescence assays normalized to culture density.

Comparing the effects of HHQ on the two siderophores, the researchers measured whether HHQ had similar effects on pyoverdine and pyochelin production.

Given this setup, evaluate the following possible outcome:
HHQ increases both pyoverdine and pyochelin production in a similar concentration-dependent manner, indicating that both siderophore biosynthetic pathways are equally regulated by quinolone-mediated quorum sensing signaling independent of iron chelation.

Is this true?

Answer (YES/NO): NO